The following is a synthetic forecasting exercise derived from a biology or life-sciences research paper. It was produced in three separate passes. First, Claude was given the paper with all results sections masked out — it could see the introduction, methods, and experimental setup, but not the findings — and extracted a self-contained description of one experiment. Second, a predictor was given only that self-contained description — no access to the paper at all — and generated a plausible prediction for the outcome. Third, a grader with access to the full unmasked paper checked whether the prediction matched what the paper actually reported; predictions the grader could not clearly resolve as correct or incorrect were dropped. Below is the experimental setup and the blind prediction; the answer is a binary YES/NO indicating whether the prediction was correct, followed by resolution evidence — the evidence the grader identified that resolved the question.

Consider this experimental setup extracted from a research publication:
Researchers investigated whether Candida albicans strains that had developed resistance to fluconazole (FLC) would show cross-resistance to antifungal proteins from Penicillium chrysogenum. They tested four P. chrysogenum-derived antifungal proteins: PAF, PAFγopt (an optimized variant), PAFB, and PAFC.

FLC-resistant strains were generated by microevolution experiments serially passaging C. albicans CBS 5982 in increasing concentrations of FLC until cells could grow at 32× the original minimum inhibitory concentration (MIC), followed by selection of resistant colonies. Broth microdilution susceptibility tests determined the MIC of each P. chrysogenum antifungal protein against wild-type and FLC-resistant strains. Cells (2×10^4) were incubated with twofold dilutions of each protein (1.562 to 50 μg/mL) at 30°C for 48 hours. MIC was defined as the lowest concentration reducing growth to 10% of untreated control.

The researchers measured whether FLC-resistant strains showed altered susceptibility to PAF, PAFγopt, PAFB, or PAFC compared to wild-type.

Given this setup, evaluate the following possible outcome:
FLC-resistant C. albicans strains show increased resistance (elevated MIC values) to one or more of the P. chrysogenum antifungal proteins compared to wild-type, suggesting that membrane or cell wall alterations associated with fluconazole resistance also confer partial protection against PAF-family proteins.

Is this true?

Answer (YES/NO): NO